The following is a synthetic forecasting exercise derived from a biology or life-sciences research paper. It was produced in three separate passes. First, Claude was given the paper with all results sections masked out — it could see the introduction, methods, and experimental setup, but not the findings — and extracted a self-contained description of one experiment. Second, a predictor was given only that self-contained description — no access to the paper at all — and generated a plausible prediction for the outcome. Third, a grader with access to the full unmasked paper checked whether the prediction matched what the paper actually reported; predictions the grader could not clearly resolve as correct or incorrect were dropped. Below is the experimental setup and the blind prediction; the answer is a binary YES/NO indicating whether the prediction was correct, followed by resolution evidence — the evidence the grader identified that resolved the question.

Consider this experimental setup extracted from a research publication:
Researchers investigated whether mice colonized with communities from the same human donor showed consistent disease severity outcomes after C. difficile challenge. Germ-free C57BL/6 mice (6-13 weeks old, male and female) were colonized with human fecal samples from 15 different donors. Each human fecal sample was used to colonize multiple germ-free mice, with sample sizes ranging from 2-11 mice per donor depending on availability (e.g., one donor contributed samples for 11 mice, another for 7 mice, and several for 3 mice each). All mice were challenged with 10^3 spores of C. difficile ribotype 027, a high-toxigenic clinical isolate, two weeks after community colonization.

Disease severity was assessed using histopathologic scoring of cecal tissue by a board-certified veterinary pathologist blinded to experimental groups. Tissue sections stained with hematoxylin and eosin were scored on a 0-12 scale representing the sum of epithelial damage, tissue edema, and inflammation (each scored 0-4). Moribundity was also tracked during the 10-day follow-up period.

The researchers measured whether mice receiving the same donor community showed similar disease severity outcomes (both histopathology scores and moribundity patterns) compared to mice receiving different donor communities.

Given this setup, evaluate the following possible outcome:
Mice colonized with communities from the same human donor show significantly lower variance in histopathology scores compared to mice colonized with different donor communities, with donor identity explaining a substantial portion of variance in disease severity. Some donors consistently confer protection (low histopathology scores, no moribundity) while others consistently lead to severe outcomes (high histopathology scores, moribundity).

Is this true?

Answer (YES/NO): YES